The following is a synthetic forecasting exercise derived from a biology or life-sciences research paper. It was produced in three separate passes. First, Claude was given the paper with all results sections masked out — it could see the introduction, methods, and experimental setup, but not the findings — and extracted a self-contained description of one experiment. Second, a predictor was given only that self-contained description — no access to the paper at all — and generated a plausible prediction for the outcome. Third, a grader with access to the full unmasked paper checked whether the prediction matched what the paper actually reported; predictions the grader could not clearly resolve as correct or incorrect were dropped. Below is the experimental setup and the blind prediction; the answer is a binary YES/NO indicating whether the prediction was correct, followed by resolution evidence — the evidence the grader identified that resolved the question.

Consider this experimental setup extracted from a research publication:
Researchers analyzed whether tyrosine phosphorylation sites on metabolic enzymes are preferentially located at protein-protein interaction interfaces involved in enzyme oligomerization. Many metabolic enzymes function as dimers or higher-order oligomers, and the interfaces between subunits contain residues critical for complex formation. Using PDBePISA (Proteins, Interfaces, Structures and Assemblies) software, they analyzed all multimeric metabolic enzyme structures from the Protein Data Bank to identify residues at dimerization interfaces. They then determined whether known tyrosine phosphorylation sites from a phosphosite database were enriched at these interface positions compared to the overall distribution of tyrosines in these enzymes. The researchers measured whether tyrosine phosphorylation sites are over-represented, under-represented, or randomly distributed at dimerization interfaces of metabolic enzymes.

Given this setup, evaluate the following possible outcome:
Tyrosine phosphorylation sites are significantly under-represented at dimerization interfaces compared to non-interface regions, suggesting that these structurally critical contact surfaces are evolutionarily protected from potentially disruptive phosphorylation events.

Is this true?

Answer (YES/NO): NO